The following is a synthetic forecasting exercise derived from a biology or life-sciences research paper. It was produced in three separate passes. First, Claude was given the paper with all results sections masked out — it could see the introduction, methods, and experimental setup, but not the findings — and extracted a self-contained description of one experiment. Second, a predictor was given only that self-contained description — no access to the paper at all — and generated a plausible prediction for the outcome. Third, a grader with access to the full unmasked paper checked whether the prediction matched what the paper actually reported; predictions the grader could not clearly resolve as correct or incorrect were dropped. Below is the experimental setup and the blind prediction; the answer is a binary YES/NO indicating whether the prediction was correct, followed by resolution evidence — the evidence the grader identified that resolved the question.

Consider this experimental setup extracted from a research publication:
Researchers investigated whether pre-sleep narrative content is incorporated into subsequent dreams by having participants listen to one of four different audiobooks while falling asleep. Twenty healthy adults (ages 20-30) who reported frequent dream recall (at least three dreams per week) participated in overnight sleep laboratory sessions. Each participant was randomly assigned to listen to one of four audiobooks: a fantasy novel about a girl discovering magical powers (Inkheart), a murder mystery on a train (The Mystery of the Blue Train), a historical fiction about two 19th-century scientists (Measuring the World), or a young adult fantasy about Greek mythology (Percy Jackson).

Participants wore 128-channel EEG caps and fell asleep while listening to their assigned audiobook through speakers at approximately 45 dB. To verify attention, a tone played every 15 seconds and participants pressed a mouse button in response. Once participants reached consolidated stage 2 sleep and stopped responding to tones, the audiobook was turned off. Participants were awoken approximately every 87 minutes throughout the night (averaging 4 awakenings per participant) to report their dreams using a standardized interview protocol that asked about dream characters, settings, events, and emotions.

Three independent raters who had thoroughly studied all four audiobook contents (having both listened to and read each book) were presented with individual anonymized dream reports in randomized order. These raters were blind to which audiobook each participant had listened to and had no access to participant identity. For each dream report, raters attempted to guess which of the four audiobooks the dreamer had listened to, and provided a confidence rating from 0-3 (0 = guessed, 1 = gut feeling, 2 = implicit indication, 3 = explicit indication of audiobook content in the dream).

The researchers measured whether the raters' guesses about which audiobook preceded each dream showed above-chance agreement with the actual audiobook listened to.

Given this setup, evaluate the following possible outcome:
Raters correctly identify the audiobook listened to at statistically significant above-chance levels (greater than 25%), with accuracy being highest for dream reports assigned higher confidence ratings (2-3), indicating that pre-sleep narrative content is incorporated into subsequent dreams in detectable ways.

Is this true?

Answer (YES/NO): NO